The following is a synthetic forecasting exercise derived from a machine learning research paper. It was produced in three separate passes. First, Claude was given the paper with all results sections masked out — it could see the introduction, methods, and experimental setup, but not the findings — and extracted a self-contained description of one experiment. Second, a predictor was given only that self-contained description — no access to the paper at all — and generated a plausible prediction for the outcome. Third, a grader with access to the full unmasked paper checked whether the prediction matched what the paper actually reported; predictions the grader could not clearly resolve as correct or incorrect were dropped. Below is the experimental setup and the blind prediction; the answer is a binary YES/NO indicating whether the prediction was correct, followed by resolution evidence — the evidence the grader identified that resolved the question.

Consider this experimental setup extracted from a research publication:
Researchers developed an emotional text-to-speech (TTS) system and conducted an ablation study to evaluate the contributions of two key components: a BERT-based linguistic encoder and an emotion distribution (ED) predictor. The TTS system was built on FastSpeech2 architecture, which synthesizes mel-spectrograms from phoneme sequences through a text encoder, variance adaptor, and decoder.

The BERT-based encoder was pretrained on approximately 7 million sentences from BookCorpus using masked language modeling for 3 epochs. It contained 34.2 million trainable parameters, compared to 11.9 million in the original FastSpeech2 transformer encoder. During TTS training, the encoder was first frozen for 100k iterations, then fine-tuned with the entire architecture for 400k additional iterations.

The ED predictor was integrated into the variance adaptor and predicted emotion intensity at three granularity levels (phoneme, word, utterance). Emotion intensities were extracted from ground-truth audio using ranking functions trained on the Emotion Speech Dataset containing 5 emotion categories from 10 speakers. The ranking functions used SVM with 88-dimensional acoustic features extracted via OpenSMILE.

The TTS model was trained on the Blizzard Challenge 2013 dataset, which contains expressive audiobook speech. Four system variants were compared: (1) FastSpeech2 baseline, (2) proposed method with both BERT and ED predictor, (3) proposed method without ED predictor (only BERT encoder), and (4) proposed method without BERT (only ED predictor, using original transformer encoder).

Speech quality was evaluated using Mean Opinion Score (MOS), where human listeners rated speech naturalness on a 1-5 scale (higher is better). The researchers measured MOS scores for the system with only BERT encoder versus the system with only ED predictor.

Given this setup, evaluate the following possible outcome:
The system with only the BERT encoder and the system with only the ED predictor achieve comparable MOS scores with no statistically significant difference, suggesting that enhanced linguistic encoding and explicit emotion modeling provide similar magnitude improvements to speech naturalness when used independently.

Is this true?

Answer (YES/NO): NO